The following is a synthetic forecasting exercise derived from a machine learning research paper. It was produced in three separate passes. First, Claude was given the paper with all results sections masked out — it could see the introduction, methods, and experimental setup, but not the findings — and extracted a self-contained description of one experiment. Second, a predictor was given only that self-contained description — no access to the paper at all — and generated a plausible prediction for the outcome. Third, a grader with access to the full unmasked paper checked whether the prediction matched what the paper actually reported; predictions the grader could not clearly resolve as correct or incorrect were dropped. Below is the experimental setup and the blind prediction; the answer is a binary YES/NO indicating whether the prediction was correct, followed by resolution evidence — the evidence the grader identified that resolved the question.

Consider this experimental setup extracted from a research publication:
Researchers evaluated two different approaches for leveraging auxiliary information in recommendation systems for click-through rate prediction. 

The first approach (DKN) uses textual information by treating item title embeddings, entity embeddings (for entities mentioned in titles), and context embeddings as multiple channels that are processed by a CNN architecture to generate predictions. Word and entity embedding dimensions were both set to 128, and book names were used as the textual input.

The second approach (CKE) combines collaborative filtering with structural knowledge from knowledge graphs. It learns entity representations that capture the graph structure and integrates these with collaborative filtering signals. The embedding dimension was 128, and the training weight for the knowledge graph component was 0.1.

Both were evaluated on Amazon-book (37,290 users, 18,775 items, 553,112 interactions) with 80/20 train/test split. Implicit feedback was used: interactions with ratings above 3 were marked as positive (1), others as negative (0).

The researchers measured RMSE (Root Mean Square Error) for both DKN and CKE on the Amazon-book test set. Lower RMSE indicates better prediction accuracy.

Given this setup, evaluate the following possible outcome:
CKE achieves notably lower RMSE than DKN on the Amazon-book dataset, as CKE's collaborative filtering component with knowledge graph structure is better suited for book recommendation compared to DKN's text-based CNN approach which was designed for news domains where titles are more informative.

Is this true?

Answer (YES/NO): YES